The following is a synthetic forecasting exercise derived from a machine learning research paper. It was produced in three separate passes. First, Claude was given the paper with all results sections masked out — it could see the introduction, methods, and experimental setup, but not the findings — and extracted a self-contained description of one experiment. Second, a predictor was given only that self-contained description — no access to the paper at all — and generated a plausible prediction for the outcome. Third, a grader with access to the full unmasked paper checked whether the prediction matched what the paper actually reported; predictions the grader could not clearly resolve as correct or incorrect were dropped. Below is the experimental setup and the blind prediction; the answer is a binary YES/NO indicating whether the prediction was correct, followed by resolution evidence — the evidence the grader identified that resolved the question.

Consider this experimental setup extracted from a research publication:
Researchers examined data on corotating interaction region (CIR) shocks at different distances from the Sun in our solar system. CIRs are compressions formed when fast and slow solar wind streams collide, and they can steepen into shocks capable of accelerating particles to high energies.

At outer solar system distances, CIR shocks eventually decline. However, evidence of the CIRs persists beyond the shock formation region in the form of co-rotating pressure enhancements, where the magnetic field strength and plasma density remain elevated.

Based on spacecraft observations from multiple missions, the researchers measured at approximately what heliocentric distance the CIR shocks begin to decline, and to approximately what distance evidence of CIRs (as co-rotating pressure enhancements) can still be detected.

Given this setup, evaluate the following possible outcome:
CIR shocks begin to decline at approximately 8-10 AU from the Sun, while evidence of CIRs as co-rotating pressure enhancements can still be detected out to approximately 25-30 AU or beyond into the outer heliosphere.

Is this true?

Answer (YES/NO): NO